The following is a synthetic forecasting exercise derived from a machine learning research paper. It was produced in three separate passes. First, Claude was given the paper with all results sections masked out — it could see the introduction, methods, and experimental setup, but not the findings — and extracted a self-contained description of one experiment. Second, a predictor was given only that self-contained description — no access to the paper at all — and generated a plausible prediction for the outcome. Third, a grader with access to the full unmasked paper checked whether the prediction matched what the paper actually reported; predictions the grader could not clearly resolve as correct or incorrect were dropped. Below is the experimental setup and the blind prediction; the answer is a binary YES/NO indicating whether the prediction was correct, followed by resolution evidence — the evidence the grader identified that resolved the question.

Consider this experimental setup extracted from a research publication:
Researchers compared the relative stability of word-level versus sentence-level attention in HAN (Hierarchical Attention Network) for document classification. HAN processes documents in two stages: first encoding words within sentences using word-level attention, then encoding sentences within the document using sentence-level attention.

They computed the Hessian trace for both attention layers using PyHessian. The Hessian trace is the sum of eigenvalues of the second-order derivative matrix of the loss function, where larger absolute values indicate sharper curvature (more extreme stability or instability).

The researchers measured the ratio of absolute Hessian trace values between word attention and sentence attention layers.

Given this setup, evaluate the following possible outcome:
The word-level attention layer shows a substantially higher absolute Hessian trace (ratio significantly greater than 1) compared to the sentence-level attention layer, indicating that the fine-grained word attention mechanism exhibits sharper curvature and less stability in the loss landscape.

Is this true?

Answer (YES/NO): YES